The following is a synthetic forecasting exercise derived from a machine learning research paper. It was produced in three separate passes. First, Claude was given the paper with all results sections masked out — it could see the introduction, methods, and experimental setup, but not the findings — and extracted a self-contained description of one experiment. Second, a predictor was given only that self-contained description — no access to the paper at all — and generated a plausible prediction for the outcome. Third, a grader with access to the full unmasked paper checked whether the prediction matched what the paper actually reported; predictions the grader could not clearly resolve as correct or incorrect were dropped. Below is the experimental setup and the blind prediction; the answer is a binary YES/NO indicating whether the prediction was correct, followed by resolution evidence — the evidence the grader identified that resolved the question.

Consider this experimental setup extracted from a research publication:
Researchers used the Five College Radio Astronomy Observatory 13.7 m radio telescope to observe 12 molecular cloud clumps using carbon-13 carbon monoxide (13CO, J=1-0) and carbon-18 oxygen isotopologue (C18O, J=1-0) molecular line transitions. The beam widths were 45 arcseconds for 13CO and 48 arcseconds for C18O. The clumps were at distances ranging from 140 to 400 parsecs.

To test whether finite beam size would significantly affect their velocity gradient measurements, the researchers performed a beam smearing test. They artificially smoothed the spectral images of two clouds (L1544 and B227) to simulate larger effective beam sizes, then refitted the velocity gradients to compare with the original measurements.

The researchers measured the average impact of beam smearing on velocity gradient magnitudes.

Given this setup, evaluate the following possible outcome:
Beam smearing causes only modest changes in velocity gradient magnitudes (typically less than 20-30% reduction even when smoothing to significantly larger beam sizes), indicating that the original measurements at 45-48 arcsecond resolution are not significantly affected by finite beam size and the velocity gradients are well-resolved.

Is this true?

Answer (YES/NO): YES